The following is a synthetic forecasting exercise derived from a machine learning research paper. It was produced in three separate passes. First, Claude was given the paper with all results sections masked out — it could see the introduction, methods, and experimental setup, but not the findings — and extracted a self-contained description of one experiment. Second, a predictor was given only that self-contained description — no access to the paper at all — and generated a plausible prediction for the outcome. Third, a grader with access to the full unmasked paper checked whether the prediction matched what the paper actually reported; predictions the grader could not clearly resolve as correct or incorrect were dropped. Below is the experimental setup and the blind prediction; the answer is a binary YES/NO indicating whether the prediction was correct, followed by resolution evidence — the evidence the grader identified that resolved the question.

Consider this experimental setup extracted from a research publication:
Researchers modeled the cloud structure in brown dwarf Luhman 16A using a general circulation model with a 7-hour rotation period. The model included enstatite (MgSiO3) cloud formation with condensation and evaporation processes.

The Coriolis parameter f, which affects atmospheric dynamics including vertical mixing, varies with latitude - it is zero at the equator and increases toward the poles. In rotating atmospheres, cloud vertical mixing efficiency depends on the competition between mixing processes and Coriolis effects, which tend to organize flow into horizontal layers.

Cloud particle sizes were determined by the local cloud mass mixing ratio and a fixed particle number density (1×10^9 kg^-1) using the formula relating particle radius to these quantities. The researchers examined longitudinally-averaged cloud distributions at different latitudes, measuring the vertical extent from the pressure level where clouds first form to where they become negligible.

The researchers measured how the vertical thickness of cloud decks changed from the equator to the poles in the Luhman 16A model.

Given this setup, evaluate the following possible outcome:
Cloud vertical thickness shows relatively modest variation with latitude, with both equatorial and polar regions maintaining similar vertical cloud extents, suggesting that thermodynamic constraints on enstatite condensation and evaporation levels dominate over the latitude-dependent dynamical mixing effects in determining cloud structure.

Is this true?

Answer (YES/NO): NO